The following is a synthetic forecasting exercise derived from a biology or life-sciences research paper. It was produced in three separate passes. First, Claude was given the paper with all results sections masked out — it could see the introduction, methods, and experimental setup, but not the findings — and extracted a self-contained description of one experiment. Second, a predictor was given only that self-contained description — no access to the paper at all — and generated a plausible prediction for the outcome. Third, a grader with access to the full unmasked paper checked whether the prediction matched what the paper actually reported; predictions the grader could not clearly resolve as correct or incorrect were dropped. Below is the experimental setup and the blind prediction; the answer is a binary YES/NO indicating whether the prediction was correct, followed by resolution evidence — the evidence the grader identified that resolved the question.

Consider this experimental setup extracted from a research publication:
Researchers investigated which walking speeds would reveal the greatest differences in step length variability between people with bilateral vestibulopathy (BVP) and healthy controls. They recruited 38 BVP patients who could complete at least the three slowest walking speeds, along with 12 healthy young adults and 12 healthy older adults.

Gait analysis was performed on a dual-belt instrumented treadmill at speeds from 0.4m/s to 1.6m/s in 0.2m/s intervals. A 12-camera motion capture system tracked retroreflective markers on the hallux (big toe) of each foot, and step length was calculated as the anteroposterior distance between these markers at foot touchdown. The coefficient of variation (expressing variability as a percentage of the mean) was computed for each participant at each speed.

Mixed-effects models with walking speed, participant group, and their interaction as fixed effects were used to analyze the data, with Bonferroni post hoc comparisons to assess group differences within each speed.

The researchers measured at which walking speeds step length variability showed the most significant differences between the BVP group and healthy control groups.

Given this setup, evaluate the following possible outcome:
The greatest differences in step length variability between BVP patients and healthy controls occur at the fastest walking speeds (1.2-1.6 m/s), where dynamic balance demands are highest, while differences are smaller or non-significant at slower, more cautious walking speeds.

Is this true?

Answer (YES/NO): NO